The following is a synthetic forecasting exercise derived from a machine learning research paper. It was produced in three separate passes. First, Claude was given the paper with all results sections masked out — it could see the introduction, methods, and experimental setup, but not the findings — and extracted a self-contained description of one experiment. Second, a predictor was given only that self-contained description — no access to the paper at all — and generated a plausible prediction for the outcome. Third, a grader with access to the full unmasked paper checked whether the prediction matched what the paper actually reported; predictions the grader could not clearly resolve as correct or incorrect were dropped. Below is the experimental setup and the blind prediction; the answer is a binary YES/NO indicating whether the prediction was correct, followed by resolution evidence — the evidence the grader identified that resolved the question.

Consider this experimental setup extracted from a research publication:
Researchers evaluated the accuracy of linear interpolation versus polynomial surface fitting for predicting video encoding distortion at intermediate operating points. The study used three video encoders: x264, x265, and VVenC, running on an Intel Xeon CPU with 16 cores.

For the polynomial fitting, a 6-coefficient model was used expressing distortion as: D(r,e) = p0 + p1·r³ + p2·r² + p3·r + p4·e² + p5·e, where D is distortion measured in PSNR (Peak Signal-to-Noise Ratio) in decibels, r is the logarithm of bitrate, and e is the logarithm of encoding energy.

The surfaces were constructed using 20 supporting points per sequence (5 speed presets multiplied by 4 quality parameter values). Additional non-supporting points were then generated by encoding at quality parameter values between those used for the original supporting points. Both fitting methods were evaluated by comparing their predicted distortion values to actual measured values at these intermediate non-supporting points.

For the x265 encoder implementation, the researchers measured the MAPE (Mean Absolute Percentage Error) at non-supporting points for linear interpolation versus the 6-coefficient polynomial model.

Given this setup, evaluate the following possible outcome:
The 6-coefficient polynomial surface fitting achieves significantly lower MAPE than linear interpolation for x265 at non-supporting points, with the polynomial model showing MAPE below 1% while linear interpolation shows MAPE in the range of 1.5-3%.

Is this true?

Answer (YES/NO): NO